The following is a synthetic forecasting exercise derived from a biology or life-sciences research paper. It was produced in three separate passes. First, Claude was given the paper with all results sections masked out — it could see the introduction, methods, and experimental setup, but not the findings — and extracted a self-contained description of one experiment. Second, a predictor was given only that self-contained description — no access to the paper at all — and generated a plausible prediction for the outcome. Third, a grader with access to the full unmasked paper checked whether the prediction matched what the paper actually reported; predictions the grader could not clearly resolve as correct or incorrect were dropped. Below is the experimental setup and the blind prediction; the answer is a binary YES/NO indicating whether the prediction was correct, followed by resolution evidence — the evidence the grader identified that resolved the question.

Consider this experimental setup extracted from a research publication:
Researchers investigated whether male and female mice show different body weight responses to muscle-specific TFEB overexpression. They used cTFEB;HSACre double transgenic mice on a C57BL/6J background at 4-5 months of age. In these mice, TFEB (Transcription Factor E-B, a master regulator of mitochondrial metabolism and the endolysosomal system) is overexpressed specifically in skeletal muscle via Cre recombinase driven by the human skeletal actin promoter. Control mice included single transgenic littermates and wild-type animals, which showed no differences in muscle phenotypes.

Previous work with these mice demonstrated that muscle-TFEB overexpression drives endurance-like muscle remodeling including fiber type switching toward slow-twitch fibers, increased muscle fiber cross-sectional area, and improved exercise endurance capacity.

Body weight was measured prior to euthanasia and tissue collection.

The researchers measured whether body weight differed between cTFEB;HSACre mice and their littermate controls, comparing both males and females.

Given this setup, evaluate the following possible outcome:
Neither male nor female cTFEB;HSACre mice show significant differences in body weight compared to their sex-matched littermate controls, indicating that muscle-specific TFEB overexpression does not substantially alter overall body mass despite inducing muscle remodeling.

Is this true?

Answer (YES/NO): YES